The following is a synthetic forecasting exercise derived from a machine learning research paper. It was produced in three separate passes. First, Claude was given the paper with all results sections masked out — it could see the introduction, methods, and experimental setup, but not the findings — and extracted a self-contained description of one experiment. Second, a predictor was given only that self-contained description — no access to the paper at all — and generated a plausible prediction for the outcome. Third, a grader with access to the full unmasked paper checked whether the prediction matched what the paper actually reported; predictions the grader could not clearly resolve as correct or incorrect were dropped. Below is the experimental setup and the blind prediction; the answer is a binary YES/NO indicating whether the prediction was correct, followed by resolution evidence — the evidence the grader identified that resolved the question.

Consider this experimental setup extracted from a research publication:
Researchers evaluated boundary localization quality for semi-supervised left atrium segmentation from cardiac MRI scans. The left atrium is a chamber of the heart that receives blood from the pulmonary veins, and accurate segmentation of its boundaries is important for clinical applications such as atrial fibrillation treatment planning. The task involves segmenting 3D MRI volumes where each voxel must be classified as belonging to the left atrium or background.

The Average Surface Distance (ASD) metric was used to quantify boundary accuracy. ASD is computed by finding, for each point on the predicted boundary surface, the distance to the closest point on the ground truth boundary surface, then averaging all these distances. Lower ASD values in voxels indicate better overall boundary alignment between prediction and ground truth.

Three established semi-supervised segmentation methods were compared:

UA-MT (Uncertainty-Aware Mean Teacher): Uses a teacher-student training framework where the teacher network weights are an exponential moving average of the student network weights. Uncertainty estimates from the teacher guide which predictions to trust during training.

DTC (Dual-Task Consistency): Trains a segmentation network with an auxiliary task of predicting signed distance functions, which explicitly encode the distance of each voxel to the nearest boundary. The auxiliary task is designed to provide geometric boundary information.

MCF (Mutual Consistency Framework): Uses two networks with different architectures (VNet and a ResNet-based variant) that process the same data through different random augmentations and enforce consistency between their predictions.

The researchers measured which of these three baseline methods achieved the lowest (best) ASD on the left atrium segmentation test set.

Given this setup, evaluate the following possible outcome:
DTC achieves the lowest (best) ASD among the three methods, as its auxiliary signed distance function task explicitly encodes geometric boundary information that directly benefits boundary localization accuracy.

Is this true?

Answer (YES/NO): NO